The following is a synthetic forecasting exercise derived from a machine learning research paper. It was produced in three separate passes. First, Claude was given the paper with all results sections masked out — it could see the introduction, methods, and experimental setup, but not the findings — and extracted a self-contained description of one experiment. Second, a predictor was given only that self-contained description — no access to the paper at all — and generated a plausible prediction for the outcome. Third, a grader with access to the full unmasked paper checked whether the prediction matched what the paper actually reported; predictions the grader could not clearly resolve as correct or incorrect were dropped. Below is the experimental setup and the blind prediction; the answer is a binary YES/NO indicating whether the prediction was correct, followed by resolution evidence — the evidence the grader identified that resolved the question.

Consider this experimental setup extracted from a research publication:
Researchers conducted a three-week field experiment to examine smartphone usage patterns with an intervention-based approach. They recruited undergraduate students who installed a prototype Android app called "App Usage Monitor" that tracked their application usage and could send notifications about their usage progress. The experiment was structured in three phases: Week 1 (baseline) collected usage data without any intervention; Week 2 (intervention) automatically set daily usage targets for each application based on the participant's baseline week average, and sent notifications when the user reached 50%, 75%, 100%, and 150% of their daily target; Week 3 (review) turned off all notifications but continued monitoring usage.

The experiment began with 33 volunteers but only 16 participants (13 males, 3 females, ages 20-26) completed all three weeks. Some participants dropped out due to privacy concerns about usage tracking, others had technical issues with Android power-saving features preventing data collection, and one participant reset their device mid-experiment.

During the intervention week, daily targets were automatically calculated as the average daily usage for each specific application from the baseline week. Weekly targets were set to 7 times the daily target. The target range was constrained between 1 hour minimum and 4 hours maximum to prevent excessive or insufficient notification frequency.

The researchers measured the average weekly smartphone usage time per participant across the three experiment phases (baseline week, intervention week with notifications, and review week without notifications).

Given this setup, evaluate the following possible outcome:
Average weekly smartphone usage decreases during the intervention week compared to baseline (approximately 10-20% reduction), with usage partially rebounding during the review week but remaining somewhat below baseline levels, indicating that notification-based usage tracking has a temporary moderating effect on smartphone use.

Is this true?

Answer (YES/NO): NO